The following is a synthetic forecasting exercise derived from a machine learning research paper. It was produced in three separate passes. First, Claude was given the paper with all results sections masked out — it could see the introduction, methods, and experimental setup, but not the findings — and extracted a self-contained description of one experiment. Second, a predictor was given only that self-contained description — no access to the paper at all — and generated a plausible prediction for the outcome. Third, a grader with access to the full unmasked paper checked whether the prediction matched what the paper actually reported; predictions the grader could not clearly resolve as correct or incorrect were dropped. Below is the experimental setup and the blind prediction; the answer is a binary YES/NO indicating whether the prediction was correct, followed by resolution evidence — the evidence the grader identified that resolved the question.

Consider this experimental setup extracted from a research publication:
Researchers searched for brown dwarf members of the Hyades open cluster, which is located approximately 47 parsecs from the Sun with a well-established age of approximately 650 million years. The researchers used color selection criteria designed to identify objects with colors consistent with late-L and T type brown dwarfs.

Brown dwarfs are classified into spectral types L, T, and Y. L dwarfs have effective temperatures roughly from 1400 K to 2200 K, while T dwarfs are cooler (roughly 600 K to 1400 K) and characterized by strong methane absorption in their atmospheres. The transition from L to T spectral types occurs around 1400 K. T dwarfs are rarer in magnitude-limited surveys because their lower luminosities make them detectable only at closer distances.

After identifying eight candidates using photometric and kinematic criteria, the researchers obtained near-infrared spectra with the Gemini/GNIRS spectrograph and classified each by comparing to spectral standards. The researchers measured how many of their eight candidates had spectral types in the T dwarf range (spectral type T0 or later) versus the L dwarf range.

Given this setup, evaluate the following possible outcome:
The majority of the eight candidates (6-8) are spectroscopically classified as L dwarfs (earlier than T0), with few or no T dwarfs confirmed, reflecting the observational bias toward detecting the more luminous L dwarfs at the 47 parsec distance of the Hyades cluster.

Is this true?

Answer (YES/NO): NO